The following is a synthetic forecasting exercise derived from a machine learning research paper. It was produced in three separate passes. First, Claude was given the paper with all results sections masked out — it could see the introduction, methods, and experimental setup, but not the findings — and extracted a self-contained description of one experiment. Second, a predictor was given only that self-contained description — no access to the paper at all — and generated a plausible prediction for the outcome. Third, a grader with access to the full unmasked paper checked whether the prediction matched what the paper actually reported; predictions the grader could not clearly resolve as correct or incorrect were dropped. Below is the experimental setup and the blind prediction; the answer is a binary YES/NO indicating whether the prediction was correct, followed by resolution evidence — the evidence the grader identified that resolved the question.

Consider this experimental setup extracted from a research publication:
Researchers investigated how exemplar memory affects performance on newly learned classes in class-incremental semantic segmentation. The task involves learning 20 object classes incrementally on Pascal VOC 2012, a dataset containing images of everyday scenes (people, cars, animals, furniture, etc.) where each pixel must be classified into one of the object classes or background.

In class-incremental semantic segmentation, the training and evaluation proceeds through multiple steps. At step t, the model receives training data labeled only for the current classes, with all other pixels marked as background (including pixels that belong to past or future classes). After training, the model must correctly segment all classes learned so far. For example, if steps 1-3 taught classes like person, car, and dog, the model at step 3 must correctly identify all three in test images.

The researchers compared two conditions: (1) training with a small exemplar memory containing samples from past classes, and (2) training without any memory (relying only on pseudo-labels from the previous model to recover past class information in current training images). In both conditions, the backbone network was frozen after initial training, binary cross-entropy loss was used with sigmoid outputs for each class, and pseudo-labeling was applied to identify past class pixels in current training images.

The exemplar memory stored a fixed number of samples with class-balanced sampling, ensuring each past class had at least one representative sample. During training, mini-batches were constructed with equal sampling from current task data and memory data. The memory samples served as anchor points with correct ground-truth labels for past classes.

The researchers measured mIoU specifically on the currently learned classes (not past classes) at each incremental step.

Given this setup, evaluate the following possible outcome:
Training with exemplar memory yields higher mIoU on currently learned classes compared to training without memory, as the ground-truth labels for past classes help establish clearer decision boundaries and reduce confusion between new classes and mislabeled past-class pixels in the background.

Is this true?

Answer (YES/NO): YES